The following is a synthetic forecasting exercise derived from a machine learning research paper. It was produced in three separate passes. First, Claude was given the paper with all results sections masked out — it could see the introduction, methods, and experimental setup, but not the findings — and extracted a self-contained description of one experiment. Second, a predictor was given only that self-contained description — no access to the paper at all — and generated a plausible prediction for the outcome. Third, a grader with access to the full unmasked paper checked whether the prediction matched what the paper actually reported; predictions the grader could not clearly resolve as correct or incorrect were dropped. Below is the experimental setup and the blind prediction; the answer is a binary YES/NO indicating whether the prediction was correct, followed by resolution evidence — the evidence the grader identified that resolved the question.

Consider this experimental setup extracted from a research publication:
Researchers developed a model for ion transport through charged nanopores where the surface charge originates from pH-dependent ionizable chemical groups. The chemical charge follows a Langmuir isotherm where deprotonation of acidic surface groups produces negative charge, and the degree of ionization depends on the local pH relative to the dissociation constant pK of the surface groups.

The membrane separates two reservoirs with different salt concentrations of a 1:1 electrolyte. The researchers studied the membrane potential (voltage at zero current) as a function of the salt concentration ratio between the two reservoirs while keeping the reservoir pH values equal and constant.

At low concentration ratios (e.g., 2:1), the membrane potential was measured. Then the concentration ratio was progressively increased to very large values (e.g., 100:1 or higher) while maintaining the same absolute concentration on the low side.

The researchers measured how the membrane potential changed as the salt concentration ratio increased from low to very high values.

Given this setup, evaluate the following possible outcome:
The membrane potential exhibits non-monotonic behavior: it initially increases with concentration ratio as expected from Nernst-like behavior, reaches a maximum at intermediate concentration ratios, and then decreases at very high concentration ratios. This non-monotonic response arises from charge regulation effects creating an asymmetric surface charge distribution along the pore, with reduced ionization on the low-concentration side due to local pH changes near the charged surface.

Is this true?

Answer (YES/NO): YES